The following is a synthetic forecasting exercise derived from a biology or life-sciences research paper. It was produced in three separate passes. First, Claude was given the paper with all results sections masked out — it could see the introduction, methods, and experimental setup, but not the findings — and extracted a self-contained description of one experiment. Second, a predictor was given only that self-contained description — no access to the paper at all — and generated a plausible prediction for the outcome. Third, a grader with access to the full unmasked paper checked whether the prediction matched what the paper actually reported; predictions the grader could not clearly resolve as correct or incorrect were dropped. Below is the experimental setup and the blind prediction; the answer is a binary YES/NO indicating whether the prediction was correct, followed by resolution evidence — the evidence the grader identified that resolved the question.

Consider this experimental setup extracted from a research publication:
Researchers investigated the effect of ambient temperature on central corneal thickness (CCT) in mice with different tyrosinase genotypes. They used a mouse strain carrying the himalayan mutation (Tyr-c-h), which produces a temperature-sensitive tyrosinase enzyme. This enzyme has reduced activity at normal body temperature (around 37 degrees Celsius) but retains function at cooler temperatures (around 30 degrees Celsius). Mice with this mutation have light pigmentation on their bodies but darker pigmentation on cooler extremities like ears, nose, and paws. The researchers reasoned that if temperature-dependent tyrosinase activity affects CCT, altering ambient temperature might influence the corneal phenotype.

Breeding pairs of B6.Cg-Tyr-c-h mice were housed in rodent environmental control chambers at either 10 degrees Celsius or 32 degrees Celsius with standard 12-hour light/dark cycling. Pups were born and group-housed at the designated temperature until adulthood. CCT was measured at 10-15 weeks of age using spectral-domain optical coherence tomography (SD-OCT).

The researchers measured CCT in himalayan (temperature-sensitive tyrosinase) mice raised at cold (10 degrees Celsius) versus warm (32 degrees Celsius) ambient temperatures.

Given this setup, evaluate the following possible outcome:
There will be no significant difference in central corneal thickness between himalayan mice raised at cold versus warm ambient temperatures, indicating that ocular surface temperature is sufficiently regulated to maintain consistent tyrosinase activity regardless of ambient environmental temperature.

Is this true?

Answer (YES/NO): NO